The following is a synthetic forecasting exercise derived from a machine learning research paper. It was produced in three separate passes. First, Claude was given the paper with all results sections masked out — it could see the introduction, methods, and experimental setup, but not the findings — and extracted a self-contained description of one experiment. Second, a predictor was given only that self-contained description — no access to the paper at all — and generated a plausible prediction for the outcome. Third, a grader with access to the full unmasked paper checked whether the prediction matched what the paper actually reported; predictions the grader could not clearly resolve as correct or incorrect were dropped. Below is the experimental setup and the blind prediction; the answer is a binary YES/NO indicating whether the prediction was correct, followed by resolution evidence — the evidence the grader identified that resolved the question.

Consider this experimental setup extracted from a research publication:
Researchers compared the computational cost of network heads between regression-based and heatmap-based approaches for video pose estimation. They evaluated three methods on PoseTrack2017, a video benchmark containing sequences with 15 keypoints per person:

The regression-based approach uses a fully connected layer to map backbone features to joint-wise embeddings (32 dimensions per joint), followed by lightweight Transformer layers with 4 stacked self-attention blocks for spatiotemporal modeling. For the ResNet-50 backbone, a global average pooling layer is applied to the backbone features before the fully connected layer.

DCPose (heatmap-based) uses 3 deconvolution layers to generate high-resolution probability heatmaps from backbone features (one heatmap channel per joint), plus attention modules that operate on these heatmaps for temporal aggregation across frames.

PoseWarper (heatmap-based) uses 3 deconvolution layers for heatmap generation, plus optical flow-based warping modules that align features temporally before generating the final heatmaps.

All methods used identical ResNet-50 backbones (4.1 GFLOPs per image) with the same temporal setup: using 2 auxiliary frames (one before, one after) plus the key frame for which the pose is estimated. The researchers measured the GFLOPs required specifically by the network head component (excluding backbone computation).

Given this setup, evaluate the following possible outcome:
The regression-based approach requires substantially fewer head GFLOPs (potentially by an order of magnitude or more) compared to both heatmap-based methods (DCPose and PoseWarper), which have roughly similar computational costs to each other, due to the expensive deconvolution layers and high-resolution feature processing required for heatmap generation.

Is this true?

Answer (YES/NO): NO